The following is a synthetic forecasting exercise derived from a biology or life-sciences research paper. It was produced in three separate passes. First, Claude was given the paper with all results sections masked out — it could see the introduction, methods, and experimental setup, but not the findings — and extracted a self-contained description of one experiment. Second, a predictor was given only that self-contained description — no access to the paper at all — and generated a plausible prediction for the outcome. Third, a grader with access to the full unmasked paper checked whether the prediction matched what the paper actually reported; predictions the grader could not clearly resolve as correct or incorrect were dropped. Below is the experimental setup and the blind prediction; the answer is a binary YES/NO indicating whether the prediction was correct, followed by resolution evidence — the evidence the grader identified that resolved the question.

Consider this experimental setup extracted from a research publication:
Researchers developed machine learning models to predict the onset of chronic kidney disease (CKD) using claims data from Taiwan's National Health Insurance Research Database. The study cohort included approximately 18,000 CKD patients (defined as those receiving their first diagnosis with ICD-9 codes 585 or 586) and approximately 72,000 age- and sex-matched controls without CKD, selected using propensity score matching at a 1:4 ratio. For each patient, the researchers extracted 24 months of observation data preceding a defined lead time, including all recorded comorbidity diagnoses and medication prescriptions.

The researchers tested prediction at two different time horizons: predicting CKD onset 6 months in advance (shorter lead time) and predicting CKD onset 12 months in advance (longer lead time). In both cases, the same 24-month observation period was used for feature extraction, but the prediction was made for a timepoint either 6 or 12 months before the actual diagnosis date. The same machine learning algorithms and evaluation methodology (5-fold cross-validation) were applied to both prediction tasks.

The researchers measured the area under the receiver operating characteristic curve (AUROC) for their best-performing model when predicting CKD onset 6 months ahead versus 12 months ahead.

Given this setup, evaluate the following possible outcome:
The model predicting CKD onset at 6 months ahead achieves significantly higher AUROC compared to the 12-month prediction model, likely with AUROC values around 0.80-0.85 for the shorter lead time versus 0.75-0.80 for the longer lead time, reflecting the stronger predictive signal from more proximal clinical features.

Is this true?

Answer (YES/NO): NO